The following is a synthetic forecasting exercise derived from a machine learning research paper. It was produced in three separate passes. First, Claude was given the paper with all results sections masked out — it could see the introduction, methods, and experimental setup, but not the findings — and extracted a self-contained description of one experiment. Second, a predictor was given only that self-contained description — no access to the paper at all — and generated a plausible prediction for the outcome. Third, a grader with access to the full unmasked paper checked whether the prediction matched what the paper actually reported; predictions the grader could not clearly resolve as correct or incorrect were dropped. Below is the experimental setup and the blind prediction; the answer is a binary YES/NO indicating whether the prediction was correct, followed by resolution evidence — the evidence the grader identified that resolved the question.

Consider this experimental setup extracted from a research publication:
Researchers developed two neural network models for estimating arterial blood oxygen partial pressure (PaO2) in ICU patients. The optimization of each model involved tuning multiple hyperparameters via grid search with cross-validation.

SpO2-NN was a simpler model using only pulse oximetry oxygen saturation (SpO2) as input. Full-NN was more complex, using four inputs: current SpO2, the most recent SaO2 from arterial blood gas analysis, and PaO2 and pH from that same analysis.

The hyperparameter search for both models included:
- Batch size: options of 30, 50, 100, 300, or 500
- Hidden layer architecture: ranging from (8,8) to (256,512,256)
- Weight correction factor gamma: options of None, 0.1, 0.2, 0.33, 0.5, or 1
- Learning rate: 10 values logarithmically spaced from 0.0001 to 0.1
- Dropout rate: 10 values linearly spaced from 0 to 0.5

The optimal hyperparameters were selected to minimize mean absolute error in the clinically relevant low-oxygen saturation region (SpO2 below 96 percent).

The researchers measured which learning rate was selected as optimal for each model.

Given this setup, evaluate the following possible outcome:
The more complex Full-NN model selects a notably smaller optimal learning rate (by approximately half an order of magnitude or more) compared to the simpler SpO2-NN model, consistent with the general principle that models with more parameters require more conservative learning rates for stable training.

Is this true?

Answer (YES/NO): NO